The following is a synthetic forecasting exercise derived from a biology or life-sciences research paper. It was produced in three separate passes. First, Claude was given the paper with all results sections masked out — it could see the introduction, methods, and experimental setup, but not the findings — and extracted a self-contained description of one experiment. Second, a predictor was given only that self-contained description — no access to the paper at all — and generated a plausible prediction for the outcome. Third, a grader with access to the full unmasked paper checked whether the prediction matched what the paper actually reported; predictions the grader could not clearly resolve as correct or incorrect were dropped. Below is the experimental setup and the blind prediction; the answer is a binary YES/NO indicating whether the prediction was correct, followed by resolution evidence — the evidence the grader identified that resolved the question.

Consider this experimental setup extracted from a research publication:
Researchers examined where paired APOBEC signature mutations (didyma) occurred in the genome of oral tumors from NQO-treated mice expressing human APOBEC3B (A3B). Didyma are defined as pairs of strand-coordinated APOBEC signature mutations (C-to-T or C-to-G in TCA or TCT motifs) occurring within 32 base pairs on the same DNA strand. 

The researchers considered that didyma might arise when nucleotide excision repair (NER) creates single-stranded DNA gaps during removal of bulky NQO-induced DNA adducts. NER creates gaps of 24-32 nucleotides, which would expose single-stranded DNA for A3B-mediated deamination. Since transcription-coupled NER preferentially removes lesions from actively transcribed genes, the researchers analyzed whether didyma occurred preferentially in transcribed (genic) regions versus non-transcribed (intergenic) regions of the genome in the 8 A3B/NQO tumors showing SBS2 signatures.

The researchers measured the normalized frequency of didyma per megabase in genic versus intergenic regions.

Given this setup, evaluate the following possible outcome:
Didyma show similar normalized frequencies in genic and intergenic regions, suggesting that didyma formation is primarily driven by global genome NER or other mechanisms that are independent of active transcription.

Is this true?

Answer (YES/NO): NO